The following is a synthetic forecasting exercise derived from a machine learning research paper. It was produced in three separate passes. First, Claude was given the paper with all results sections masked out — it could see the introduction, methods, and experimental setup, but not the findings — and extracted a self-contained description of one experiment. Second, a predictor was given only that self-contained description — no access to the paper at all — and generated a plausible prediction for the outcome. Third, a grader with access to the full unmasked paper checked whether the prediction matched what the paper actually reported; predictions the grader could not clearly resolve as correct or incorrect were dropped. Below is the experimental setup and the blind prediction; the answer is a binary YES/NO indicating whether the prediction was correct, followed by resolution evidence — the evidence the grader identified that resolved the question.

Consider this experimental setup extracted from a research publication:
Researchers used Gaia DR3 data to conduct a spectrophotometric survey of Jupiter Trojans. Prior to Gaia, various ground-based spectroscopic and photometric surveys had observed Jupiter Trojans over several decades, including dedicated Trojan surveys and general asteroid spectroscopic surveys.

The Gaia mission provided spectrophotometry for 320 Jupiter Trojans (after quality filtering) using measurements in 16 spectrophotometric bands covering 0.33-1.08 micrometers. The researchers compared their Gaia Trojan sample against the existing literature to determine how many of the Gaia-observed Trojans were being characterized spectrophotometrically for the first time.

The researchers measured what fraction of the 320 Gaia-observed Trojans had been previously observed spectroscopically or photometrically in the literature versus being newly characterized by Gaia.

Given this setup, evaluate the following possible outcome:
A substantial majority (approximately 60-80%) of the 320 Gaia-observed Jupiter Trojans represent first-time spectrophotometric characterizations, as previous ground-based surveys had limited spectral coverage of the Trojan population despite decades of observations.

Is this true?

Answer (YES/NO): NO